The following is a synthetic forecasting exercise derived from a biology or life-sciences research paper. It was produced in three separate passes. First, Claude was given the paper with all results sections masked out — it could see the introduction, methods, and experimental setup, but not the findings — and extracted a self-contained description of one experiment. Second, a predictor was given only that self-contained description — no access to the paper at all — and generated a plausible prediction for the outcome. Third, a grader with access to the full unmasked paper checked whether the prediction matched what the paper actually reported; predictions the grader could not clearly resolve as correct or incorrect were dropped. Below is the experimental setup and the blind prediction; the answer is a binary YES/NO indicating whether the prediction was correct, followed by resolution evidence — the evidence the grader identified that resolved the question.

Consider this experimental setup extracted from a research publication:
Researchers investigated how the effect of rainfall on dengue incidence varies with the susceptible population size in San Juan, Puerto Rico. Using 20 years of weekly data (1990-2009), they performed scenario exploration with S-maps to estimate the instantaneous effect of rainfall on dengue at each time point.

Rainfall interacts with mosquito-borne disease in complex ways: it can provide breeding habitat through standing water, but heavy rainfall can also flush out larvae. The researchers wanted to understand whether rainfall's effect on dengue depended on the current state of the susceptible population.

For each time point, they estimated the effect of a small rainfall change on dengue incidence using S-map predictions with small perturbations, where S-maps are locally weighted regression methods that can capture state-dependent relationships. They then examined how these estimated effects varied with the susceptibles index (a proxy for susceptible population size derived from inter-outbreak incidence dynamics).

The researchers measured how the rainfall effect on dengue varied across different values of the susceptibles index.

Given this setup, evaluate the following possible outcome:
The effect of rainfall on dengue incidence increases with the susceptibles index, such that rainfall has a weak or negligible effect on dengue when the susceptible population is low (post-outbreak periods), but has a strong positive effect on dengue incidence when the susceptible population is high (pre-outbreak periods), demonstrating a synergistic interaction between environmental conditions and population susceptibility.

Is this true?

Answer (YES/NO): NO